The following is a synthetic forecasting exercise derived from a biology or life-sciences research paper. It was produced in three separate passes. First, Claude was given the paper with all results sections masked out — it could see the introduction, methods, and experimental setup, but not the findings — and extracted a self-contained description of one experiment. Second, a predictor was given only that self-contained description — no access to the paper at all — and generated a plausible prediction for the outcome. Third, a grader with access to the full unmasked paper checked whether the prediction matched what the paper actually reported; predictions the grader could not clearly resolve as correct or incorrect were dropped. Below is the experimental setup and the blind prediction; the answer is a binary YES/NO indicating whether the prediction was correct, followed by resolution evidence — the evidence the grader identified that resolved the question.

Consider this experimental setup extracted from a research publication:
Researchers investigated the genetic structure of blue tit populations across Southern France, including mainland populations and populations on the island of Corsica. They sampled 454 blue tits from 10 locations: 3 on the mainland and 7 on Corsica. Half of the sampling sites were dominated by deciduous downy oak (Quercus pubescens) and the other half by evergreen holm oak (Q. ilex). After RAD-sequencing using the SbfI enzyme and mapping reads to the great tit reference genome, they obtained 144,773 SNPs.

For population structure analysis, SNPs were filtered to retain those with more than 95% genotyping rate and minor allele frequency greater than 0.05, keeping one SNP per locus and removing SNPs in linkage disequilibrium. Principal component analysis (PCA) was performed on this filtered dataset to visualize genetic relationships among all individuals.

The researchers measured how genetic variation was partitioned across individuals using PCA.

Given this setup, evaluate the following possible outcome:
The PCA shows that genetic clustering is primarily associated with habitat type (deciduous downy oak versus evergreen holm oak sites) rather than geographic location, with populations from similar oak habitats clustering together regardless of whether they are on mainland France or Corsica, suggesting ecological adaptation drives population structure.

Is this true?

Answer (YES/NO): NO